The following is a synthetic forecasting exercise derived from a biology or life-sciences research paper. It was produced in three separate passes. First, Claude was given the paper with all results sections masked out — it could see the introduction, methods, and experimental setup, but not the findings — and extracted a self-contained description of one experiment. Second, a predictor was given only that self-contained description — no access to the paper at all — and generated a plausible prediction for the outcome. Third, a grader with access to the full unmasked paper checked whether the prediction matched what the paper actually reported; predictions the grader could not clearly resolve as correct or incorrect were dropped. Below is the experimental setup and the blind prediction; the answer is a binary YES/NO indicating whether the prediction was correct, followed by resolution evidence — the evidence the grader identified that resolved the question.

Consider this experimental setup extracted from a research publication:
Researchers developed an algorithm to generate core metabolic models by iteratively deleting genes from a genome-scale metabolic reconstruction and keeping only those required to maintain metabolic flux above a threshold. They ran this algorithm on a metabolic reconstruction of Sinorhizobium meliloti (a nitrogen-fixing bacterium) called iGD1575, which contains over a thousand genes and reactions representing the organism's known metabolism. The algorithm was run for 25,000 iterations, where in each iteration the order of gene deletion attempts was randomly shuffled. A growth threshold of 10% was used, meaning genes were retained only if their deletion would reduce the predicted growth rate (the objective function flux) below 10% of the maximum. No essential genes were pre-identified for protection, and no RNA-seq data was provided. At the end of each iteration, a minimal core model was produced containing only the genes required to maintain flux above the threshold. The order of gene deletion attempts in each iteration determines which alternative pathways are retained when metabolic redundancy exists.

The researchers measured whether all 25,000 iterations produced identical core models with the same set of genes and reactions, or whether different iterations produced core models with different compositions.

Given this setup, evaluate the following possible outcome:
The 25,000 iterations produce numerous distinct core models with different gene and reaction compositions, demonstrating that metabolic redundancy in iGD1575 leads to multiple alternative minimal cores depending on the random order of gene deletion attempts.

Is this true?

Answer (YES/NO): YES